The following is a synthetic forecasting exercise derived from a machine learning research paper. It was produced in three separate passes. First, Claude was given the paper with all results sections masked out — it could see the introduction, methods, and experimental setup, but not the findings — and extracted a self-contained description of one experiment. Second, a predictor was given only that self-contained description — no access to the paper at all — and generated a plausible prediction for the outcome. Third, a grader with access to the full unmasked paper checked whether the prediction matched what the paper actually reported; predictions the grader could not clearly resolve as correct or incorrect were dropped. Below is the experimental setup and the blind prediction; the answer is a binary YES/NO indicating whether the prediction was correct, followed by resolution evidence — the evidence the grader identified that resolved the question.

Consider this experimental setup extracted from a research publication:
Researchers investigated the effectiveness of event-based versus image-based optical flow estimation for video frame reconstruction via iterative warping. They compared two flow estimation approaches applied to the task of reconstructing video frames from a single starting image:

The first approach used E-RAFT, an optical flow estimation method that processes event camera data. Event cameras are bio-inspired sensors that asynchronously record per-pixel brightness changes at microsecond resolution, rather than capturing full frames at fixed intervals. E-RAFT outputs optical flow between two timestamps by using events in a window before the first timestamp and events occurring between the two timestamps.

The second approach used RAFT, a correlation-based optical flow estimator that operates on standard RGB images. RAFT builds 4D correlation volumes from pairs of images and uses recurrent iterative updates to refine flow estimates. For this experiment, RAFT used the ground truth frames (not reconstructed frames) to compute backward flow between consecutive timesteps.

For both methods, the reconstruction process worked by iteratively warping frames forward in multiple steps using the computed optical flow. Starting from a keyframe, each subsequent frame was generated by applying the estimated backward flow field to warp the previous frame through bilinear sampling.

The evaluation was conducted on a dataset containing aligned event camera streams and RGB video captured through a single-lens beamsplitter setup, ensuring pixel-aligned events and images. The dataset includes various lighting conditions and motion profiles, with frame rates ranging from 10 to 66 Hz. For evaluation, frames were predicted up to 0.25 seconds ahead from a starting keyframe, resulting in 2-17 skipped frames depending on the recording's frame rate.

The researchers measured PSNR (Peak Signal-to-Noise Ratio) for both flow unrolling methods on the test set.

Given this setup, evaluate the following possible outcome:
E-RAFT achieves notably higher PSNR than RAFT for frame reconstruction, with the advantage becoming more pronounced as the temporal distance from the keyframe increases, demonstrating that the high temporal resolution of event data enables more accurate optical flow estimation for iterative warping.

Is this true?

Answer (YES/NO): NO